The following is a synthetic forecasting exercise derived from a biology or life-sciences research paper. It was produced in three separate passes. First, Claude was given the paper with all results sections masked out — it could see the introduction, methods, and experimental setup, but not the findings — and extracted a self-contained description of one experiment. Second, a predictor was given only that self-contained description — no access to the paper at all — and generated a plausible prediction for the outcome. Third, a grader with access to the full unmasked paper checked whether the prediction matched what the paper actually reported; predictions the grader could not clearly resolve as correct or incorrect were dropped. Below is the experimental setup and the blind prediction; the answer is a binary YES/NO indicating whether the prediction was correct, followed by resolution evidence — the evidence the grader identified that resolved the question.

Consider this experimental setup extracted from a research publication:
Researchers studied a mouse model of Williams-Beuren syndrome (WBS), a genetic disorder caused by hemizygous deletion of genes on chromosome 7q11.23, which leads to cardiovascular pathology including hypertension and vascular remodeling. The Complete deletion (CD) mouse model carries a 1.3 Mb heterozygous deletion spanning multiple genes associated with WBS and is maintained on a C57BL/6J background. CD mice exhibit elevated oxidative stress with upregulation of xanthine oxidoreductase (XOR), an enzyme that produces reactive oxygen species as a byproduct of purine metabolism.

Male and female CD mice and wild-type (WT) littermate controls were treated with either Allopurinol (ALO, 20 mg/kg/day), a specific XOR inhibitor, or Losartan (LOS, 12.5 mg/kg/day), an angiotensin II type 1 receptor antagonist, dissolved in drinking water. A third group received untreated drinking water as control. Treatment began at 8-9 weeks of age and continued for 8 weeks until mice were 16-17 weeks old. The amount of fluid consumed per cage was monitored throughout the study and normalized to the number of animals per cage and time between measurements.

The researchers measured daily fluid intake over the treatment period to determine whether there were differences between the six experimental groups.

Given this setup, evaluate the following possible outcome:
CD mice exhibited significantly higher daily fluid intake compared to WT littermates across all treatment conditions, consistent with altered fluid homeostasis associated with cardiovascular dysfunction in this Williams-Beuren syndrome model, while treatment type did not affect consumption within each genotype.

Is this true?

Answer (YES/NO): NO